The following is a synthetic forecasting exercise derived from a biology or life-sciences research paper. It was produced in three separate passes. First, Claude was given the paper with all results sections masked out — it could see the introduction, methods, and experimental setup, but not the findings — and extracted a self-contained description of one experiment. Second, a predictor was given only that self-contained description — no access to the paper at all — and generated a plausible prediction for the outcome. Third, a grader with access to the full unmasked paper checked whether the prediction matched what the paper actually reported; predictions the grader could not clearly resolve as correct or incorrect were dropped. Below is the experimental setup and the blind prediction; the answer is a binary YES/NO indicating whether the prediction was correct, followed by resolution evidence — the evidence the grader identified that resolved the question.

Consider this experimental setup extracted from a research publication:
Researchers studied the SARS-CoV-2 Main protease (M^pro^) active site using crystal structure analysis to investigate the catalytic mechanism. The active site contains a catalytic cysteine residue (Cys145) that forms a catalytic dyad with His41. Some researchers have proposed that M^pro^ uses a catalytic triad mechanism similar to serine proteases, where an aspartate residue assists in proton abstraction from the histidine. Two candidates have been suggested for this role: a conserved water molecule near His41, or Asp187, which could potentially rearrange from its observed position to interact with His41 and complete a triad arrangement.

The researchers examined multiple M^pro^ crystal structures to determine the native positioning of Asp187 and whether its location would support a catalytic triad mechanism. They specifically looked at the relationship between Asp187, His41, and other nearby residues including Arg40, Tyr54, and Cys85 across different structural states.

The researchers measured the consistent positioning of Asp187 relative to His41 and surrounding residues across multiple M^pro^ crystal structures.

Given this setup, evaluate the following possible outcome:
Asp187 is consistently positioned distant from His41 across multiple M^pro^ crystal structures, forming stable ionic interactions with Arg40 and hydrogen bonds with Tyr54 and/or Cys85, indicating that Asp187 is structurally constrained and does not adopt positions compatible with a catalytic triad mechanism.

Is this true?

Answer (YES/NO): YES